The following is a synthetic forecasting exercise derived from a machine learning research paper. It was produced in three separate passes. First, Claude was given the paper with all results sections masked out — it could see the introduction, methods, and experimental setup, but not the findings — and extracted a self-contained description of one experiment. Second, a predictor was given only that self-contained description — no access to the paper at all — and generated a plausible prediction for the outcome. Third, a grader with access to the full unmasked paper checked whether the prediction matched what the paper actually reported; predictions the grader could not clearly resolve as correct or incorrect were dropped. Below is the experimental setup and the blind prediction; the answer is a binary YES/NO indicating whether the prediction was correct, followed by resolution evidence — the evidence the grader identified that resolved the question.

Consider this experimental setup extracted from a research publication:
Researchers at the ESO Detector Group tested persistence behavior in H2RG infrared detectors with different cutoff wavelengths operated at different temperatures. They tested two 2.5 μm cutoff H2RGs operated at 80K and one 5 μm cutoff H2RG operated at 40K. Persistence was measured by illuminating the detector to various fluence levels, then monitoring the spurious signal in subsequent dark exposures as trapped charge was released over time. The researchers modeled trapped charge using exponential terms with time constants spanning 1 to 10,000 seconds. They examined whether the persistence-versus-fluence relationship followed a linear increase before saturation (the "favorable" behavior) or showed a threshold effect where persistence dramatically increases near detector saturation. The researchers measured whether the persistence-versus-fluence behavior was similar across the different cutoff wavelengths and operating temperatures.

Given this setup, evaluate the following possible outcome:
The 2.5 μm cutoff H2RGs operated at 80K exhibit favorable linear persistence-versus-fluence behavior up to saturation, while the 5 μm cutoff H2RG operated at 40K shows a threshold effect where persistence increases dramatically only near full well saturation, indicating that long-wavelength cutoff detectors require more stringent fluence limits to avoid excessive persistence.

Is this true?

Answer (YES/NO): NO